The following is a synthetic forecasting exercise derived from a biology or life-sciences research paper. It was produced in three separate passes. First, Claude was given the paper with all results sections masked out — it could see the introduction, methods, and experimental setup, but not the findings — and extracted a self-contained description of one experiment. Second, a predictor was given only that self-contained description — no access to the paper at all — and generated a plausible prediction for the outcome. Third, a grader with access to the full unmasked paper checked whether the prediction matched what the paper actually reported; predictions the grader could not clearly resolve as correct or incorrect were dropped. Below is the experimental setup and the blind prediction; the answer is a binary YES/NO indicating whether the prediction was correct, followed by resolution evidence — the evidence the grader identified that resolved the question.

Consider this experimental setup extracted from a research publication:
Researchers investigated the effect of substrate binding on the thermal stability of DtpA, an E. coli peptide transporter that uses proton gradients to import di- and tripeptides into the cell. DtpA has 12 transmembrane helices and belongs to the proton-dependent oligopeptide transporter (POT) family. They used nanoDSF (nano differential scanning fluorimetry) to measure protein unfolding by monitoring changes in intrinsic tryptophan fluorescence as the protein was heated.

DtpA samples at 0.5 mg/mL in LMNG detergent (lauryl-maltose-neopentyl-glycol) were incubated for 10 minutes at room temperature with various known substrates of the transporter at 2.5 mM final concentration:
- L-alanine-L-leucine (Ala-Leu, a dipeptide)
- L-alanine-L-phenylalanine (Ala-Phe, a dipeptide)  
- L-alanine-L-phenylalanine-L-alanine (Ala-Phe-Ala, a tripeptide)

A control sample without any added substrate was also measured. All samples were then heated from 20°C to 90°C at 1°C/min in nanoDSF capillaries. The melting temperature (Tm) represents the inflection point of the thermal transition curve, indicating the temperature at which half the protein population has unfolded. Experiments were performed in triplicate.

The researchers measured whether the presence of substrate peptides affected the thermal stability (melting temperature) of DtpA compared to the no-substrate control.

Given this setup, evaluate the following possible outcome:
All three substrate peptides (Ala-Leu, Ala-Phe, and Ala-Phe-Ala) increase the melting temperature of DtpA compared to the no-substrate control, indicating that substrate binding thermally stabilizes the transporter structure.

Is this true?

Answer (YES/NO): NO